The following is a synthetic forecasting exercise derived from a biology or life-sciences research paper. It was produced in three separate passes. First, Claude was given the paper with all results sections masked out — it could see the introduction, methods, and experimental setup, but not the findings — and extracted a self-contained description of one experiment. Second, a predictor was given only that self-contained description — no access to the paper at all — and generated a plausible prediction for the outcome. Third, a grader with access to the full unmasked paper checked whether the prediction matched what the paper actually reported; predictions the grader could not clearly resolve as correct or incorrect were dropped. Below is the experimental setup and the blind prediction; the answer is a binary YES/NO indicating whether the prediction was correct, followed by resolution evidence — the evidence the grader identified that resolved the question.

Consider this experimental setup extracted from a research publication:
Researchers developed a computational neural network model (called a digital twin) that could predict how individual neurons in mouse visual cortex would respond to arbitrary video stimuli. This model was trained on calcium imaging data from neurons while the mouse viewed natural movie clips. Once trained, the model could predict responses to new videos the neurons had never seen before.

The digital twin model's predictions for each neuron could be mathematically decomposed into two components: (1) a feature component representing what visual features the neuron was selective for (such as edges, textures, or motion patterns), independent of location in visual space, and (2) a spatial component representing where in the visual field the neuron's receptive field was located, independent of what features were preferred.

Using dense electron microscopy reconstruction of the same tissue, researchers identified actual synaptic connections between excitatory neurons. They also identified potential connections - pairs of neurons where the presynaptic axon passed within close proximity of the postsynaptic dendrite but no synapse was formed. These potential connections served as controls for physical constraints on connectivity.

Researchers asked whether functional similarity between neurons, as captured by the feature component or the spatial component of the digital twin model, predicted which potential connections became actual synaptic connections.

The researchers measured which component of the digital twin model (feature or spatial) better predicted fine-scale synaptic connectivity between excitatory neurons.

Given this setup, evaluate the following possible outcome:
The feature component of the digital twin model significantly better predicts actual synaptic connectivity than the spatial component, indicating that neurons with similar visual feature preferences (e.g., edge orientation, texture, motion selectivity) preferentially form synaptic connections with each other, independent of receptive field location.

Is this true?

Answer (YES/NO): YES